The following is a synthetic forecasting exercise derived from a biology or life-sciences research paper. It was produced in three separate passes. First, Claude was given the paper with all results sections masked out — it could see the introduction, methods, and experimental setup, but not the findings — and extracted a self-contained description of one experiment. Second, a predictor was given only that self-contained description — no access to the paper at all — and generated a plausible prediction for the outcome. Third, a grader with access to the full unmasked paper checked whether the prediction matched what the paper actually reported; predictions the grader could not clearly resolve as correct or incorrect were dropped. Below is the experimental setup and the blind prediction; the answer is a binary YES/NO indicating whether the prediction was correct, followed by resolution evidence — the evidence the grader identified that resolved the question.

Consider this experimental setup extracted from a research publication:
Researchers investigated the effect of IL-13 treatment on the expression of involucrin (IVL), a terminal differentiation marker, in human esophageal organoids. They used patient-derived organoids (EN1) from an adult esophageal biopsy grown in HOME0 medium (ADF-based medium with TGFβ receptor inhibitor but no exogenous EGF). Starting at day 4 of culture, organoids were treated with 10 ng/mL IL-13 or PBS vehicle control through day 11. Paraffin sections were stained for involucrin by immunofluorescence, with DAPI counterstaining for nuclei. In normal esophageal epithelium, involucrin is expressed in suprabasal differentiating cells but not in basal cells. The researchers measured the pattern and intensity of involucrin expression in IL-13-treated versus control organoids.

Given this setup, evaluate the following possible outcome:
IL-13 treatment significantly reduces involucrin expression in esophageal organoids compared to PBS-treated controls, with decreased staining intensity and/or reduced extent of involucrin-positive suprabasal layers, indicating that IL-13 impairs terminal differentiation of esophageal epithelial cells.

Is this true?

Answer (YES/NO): YES